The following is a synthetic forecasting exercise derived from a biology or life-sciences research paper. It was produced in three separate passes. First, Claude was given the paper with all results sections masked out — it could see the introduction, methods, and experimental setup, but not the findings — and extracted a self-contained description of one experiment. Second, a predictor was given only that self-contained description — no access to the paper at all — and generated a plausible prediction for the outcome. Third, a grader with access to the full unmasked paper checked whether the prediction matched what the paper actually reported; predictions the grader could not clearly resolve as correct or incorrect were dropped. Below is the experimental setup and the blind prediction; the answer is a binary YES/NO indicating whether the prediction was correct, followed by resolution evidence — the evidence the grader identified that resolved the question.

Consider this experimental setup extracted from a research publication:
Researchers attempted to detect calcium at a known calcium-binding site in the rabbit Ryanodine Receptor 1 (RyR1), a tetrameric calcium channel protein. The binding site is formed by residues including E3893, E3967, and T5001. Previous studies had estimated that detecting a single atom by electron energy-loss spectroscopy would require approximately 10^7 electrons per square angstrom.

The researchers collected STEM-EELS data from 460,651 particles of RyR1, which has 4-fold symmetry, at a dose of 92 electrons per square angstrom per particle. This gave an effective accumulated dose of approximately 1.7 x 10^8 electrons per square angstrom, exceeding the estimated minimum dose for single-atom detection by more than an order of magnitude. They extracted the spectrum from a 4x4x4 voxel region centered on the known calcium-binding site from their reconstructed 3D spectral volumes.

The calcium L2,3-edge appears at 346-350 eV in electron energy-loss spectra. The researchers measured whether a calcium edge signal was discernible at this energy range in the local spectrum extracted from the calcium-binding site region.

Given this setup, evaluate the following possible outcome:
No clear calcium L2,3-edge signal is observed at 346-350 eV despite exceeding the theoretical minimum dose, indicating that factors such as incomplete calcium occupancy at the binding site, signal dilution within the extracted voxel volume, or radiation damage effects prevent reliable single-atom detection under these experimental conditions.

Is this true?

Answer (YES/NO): NO